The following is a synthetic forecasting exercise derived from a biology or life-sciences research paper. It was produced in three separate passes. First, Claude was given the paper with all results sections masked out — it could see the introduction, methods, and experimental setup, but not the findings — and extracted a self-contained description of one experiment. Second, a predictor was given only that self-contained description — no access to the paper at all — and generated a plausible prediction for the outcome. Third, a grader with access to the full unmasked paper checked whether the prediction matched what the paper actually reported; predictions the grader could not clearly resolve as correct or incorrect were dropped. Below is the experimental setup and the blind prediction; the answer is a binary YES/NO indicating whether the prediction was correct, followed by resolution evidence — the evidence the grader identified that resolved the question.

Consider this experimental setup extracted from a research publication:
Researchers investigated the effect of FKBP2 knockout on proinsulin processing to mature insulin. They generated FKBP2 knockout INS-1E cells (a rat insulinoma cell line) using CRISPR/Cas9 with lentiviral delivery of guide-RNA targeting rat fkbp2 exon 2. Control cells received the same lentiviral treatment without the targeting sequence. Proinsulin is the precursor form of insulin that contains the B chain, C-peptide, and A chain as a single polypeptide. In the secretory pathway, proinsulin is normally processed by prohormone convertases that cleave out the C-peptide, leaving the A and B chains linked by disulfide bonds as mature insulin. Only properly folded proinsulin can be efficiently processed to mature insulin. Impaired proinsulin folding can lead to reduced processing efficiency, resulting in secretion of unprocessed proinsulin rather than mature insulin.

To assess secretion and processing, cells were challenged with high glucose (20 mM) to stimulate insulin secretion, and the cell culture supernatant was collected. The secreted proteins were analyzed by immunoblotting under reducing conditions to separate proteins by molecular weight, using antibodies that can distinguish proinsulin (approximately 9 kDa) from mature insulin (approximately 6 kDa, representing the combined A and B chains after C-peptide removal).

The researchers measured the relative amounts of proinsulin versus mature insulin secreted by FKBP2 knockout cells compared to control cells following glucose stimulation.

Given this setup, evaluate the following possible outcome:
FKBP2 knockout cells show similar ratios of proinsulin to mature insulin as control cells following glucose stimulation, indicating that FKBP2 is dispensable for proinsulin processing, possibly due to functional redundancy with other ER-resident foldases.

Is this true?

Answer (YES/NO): NO